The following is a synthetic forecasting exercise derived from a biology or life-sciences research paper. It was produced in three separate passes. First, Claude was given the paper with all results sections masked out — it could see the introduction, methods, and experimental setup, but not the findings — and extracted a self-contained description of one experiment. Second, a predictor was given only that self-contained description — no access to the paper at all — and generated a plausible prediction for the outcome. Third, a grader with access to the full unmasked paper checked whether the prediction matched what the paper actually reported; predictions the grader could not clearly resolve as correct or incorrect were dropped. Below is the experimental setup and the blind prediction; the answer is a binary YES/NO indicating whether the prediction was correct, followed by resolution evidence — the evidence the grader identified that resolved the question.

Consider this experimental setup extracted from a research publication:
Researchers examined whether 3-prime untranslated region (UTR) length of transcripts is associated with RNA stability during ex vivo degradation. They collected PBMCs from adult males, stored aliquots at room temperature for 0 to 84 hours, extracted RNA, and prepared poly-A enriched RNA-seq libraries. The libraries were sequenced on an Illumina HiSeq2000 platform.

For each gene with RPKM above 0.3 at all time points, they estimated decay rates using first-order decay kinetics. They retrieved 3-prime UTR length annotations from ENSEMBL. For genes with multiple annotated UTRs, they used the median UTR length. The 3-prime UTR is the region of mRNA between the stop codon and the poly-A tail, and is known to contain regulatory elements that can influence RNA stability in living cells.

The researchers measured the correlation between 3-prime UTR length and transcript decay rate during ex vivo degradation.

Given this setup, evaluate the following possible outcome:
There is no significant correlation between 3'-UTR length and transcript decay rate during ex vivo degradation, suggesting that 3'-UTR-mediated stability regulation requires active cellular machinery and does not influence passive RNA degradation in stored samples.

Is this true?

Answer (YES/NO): NO